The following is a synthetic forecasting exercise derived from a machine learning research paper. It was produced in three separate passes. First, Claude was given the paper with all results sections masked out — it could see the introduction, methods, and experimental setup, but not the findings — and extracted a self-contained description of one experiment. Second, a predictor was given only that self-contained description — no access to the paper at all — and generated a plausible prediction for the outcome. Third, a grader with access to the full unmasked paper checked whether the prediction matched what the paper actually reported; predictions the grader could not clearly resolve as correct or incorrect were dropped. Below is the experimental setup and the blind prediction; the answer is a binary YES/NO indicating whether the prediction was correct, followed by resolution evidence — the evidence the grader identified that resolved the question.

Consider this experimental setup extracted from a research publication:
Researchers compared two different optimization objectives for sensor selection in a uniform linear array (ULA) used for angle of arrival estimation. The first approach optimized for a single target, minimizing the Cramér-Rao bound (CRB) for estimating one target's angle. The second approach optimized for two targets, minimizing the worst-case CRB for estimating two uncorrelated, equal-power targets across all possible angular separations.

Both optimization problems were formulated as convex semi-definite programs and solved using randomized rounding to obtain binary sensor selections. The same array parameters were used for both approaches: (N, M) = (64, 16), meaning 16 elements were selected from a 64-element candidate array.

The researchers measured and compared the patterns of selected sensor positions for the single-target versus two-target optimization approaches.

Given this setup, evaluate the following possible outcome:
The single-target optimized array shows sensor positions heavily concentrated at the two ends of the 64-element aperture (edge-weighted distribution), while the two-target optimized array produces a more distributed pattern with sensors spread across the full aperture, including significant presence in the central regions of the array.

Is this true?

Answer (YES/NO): NO